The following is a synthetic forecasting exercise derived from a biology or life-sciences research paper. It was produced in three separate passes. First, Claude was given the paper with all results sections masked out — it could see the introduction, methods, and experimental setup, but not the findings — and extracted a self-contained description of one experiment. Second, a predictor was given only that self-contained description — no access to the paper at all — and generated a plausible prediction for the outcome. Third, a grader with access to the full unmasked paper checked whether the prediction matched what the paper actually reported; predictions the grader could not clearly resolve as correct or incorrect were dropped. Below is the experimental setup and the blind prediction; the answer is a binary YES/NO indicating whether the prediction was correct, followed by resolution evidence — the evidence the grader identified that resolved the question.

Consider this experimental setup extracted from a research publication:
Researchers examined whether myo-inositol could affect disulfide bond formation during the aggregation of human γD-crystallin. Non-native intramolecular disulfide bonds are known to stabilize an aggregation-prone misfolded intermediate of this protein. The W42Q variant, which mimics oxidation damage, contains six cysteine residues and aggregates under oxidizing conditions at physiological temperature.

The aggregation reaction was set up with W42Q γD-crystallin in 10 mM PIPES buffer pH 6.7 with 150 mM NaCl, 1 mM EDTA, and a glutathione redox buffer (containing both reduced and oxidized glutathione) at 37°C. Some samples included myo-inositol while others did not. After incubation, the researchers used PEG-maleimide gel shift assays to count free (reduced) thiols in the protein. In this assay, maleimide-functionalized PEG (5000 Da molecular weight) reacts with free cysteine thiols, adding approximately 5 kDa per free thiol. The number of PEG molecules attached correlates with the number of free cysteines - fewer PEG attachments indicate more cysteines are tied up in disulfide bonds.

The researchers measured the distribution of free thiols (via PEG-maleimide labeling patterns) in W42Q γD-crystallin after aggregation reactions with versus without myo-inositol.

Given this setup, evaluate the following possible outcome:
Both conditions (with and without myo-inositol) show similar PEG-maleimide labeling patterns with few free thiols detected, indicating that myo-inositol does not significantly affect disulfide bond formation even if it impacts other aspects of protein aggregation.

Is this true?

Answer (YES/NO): NO